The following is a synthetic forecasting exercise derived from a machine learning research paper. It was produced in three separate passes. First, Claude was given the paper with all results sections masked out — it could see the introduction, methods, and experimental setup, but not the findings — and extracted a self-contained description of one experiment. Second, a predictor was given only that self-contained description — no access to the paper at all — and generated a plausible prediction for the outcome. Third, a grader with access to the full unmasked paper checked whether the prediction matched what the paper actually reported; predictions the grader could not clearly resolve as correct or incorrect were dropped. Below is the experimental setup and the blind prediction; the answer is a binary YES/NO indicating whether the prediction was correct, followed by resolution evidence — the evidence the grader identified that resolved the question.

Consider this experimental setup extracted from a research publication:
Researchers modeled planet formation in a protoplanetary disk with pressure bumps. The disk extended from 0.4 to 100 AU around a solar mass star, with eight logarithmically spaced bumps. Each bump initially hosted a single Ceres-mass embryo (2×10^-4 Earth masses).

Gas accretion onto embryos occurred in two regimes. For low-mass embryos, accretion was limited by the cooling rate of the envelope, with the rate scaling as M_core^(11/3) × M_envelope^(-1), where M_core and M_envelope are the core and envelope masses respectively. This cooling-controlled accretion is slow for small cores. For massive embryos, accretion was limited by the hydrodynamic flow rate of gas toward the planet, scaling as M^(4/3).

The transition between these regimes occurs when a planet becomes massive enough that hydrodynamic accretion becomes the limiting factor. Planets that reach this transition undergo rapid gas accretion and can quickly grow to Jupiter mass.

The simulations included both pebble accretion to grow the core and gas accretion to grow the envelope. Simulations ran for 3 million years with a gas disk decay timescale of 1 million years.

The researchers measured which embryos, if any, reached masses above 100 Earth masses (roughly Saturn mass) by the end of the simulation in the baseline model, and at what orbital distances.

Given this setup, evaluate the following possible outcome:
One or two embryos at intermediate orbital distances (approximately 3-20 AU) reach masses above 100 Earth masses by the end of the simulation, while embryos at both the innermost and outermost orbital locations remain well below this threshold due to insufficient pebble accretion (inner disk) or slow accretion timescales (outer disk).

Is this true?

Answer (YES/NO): YES